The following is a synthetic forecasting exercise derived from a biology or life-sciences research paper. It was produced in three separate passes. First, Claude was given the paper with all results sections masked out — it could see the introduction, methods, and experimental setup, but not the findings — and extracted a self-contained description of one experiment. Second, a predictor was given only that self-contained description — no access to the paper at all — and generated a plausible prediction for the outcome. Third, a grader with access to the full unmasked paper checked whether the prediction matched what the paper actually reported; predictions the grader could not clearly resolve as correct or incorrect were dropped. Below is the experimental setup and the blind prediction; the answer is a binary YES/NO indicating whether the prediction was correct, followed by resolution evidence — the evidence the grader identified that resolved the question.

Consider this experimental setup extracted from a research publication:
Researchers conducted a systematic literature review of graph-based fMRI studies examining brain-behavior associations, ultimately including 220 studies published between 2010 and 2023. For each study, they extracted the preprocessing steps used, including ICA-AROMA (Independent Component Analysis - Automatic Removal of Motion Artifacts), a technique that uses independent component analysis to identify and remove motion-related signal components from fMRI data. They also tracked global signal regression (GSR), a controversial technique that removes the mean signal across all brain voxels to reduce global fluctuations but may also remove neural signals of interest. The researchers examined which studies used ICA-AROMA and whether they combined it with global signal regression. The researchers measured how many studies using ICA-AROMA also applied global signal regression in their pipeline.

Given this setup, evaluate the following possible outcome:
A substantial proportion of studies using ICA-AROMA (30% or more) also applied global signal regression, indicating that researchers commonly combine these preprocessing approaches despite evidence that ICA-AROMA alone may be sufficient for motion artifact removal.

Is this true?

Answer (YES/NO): NO